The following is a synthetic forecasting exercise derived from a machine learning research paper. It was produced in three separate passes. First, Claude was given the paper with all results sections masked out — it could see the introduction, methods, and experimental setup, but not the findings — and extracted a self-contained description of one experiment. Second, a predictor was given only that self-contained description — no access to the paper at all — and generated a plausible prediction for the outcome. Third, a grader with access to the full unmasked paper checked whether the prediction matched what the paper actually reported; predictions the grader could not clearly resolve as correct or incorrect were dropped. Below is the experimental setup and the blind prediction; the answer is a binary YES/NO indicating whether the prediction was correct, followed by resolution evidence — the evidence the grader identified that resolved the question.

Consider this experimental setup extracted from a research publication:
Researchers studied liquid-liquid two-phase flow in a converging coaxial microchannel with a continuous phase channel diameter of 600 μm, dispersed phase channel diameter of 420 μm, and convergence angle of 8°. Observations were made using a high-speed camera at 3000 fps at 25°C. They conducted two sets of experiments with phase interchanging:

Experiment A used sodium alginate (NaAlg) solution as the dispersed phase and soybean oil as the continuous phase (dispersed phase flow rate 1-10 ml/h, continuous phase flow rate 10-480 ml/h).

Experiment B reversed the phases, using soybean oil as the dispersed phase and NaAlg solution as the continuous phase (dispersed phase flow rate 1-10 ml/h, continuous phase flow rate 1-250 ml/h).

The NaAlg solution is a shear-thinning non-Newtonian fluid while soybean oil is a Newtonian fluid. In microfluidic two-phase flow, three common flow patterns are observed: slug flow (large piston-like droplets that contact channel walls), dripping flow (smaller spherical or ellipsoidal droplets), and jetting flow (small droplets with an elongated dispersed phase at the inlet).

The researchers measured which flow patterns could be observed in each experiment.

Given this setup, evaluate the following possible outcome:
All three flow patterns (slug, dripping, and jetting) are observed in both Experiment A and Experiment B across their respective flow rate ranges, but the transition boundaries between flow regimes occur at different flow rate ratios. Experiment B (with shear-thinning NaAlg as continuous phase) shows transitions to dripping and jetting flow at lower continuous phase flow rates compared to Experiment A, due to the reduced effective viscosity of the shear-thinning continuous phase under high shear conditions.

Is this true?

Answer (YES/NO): NO